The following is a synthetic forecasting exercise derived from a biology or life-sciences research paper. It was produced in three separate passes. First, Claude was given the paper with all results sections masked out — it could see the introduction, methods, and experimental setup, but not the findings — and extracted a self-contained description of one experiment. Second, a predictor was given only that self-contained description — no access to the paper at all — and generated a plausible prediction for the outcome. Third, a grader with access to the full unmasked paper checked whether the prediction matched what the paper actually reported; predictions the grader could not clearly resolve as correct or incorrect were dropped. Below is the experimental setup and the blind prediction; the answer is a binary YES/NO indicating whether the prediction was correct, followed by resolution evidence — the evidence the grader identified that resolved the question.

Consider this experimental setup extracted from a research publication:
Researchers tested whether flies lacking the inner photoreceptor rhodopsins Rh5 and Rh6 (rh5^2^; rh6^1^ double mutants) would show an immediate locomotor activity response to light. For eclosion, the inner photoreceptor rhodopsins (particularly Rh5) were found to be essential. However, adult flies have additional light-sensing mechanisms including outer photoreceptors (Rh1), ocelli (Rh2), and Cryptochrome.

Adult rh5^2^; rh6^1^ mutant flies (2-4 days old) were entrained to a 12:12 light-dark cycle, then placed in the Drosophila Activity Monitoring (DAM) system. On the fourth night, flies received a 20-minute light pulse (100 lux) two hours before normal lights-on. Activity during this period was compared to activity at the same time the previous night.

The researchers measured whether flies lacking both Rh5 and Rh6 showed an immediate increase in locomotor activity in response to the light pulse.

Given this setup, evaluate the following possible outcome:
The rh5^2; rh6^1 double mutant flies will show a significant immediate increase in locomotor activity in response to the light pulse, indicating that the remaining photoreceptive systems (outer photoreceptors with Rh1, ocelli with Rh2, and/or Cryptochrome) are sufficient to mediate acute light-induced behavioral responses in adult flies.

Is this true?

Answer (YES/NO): YES